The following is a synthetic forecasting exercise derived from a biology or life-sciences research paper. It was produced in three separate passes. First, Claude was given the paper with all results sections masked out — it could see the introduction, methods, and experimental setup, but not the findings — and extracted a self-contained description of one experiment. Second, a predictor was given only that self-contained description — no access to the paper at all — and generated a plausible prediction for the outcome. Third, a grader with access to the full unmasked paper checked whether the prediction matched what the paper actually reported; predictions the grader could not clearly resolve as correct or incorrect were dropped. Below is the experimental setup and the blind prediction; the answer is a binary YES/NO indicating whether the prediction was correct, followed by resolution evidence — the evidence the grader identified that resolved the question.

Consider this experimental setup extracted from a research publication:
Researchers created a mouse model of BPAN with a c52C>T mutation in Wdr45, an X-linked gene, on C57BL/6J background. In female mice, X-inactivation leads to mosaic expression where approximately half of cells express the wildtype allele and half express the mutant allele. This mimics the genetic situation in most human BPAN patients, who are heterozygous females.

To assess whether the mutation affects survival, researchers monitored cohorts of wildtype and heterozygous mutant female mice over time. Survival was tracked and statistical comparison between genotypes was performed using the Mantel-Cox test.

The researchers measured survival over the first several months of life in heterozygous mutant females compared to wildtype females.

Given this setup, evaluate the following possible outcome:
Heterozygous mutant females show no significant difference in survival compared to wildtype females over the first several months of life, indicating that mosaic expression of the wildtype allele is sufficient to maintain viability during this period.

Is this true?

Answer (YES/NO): YES